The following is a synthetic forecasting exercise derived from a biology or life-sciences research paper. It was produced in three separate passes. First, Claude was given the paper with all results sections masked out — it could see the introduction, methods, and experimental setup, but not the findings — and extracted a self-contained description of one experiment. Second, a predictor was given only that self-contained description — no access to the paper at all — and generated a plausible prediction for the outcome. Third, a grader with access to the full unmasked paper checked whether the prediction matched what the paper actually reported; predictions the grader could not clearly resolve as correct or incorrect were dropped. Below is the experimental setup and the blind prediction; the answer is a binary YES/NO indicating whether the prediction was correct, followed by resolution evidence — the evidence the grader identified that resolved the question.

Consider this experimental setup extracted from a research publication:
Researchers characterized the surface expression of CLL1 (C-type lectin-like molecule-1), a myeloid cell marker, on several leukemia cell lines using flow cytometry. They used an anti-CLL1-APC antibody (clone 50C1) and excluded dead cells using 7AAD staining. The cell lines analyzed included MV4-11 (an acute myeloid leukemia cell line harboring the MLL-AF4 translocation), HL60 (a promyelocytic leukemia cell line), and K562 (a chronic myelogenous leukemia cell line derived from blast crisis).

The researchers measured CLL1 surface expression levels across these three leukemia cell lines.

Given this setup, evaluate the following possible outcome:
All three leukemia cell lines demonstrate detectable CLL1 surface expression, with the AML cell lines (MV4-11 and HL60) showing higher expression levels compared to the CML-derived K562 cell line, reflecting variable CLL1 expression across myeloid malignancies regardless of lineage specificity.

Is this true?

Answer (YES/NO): NO